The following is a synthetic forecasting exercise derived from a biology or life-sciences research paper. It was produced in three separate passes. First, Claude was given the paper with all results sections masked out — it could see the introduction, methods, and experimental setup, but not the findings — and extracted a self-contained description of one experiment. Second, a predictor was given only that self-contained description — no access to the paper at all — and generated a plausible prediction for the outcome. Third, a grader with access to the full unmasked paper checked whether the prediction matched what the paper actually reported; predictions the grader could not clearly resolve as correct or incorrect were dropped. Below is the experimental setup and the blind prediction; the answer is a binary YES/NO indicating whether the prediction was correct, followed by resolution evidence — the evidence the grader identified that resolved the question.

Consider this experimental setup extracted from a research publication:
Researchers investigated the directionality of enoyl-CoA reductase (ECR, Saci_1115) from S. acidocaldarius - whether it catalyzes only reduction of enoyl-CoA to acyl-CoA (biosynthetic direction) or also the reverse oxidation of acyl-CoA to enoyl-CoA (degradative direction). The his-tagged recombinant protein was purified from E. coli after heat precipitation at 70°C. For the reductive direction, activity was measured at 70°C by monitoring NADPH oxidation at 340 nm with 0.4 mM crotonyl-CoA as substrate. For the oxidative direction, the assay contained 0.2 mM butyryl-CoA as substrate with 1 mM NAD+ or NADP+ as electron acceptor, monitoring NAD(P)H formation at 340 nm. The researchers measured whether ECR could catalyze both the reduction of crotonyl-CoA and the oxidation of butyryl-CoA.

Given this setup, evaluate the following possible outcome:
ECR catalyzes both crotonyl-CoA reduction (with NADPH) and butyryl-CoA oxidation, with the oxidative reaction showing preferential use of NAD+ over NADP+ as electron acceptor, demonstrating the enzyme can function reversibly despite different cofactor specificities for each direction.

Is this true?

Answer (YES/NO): NO